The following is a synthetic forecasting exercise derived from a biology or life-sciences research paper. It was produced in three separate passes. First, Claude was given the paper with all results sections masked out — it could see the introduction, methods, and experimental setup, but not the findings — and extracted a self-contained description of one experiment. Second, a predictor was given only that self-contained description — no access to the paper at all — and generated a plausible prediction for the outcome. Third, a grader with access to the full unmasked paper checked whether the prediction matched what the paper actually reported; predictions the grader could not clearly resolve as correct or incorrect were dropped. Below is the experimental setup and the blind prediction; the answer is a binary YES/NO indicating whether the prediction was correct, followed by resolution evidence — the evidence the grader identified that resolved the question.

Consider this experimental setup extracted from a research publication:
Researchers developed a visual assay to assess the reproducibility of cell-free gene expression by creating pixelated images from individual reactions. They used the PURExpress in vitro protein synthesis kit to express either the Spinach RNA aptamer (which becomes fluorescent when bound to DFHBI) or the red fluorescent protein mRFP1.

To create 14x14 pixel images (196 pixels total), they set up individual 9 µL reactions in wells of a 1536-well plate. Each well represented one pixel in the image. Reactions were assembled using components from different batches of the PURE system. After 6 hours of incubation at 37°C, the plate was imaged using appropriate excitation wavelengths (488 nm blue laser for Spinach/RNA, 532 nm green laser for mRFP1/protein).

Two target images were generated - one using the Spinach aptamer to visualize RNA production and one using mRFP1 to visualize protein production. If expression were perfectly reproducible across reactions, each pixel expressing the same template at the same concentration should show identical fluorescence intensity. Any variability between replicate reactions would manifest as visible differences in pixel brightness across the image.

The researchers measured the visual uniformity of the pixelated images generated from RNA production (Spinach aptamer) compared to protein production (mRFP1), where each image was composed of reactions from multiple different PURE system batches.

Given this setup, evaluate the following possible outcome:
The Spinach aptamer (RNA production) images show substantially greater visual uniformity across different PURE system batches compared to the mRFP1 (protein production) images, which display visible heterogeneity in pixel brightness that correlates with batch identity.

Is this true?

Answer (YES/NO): YES